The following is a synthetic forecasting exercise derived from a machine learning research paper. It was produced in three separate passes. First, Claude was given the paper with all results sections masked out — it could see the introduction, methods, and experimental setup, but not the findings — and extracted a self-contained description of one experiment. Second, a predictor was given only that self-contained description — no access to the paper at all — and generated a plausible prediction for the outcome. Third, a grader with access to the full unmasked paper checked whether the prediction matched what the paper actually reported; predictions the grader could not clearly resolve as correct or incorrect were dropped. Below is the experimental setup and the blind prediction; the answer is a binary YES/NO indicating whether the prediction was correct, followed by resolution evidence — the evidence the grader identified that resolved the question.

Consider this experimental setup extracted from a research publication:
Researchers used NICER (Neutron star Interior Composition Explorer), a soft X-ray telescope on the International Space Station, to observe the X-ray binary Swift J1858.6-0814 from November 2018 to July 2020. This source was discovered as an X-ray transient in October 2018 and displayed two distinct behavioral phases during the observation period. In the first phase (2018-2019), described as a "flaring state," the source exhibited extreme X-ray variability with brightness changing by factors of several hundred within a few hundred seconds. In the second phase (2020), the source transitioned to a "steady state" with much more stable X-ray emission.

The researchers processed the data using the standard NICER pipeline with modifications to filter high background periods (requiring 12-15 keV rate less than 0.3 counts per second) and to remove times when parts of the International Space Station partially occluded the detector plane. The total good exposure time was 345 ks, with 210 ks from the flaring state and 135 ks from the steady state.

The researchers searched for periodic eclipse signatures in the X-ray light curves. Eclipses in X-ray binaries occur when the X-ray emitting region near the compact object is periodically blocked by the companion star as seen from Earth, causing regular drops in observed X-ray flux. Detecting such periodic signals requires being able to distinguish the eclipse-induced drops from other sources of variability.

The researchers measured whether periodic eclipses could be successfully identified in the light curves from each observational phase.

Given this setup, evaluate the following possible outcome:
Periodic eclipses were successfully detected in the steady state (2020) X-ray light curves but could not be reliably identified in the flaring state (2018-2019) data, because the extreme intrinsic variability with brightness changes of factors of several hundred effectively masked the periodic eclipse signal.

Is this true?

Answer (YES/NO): YES